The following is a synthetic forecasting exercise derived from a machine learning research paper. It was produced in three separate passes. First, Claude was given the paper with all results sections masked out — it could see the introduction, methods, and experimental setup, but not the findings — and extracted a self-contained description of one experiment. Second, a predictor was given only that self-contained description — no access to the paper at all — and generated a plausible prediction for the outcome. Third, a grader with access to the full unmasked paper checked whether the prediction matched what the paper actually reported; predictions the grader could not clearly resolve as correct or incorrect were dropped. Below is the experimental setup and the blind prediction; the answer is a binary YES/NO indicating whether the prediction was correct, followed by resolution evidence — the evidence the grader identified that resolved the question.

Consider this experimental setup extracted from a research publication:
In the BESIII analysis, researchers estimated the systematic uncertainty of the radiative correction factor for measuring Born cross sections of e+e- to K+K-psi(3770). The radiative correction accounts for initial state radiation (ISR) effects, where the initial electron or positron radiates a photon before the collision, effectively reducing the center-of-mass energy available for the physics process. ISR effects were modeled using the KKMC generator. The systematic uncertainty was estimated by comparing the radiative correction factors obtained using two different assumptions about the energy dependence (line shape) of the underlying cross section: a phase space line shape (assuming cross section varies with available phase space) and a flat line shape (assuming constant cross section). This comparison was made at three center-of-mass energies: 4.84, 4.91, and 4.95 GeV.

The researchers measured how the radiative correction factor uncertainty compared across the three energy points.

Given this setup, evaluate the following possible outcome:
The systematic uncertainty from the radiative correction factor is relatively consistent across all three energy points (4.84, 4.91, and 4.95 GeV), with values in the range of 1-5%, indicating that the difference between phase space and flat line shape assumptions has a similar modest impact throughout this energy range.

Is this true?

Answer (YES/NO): NO